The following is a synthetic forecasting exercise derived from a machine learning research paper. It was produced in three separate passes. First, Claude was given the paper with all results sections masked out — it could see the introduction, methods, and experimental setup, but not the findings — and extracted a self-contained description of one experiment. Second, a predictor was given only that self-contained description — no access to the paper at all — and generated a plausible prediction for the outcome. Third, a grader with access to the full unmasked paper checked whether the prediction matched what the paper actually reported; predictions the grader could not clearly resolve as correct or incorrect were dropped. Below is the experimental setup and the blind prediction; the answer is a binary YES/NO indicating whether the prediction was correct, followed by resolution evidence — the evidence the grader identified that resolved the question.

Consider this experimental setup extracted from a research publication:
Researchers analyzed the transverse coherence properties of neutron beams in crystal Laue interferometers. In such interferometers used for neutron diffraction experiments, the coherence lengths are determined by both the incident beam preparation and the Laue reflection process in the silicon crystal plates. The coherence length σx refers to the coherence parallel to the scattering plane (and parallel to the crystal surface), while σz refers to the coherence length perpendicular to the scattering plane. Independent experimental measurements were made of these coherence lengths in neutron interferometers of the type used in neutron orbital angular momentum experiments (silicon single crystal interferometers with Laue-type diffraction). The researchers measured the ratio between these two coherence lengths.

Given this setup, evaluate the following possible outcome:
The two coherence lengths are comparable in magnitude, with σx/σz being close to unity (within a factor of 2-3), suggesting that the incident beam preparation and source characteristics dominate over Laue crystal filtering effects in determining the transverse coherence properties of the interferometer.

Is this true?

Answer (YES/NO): NO